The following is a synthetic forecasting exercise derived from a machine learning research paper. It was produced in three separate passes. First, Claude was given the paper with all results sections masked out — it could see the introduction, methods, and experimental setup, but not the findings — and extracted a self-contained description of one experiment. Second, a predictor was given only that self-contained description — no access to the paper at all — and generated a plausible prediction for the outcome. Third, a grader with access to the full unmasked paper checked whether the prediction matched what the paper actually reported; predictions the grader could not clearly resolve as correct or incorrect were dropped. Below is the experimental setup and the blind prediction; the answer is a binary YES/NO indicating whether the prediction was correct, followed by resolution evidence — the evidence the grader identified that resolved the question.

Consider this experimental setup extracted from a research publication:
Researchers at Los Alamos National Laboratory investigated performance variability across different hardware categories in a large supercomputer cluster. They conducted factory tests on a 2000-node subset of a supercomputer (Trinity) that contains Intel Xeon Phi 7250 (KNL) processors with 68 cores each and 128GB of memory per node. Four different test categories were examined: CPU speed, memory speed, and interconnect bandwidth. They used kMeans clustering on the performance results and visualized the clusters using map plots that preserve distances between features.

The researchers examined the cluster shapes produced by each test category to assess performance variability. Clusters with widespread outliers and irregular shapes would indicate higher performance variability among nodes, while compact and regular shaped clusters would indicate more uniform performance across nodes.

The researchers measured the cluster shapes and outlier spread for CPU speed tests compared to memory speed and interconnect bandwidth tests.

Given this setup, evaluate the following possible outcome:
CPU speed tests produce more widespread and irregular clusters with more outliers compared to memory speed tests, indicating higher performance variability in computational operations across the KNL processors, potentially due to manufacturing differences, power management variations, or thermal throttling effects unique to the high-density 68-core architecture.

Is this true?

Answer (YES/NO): YES